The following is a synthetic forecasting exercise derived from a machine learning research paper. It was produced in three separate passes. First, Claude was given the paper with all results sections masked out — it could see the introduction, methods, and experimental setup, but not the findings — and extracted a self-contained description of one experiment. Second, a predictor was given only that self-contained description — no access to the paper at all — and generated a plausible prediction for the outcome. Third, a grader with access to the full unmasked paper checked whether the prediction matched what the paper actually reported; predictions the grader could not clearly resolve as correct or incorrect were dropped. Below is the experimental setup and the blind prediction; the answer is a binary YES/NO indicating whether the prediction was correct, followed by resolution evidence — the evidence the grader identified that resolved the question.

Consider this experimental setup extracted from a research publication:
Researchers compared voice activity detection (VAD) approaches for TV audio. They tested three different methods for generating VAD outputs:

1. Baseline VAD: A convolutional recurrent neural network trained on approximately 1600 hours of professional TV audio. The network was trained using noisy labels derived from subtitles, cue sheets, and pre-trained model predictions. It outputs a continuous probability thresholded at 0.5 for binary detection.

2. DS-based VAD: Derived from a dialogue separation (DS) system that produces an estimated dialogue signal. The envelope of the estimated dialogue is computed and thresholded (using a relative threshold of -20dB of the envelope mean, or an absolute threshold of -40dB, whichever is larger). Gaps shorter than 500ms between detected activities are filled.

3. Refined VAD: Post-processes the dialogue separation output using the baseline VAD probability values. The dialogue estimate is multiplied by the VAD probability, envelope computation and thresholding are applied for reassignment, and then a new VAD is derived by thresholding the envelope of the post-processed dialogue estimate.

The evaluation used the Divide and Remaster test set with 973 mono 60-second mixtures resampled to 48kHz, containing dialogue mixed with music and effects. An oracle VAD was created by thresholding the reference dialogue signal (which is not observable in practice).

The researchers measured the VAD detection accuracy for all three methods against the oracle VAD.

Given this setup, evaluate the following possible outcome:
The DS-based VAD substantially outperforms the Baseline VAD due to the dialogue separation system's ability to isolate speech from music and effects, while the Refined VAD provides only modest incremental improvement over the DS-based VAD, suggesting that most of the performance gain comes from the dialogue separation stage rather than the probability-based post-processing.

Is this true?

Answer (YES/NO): NO